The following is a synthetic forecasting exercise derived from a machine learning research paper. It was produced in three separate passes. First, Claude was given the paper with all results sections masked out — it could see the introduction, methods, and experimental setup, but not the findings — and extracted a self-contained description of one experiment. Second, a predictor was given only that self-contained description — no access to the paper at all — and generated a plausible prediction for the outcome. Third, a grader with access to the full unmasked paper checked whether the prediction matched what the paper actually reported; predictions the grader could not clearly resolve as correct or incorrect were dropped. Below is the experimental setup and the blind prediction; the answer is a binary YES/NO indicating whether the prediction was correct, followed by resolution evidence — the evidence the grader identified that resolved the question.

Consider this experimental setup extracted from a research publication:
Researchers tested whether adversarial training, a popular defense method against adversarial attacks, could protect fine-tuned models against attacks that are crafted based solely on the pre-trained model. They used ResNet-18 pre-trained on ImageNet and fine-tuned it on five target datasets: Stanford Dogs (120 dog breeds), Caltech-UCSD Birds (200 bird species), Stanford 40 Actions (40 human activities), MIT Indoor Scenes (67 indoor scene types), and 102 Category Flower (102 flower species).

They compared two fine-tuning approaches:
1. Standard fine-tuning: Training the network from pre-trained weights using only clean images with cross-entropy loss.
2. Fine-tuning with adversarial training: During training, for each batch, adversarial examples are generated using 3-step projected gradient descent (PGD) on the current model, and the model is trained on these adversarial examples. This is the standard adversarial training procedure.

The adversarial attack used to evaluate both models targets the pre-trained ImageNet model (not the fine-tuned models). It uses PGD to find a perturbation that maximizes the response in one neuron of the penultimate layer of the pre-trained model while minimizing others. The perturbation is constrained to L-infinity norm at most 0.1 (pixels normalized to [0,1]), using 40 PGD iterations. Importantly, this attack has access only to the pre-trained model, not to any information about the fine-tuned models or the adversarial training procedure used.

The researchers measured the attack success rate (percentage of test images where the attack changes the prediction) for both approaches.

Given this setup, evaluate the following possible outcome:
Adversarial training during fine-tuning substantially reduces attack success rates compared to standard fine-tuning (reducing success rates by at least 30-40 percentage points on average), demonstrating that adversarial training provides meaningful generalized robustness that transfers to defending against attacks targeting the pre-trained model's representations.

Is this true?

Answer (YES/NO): NO